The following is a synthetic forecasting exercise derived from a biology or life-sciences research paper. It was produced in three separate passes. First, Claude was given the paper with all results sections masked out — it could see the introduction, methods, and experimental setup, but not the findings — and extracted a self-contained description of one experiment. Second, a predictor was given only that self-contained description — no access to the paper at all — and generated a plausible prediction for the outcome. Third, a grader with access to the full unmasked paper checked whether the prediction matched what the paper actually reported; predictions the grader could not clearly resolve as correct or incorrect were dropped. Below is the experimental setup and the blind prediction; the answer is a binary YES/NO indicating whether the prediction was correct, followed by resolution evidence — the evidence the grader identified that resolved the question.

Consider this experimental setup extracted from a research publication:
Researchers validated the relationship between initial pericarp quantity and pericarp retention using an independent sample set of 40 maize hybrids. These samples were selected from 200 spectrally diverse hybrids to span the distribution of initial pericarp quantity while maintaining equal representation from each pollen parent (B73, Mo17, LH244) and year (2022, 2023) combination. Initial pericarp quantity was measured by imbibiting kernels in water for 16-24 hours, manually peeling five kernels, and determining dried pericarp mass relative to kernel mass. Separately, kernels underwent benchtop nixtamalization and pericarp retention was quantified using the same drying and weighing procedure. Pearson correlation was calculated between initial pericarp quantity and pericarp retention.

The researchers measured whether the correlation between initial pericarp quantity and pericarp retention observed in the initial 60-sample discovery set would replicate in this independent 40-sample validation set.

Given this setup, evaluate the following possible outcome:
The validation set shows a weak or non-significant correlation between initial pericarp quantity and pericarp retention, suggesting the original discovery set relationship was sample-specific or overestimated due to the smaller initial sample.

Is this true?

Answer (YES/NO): NO